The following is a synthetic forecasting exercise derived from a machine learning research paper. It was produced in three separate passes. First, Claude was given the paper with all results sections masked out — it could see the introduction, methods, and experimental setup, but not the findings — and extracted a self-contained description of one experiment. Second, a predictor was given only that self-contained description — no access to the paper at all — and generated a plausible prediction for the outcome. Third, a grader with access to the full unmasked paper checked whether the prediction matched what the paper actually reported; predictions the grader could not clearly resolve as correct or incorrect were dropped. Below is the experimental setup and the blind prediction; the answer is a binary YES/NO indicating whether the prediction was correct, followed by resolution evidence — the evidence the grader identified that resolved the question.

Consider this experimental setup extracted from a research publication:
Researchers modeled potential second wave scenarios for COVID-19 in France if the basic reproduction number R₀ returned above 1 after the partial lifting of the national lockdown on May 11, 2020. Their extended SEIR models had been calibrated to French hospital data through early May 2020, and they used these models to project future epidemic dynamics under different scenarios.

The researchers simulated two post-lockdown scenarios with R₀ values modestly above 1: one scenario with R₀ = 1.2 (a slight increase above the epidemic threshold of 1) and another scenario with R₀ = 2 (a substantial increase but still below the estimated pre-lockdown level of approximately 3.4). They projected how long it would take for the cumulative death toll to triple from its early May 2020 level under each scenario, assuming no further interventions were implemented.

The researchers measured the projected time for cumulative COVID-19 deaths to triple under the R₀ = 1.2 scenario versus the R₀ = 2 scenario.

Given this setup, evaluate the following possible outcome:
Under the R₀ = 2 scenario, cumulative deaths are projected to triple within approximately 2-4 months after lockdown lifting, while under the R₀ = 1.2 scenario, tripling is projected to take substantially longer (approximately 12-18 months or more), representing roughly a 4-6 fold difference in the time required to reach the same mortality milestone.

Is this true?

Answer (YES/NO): NO